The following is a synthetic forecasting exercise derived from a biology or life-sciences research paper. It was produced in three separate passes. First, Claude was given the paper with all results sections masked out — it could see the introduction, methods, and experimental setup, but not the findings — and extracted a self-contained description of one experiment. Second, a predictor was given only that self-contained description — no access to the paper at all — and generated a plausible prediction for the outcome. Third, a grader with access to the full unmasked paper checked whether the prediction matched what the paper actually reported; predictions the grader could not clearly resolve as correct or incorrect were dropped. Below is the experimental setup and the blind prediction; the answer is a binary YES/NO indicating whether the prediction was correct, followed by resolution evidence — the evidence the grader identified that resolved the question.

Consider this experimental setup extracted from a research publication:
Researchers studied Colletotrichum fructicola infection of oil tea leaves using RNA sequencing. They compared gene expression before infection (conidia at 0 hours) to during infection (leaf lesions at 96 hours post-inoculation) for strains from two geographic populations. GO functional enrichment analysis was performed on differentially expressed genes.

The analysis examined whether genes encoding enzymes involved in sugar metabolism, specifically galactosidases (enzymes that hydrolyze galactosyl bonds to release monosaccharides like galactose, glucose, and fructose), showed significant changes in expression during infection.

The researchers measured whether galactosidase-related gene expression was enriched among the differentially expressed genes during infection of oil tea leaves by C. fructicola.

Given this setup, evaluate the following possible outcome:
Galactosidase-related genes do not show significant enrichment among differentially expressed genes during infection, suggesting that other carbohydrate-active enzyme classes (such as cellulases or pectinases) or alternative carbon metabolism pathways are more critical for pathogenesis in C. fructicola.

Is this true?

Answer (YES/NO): NO